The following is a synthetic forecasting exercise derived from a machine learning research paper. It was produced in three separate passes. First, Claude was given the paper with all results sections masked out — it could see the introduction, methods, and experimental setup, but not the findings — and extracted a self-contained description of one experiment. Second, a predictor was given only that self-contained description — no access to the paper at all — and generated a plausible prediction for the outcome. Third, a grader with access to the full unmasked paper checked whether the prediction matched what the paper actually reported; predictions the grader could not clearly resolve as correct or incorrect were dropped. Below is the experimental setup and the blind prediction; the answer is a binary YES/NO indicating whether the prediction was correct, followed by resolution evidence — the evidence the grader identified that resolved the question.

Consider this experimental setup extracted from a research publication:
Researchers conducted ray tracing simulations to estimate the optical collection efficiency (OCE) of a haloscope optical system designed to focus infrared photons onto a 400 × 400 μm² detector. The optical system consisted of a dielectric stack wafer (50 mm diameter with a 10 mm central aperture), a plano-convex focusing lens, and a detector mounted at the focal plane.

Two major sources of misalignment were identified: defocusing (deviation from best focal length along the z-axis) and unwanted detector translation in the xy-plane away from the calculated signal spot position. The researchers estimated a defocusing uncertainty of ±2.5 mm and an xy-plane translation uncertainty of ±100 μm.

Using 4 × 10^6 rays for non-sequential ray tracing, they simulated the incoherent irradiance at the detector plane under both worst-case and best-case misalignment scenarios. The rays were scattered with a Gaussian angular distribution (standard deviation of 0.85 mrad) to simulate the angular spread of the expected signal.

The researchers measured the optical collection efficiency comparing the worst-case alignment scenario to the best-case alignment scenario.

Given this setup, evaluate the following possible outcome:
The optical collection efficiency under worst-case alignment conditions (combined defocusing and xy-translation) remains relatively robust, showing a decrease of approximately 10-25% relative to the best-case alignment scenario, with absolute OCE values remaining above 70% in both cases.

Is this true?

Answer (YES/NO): NO